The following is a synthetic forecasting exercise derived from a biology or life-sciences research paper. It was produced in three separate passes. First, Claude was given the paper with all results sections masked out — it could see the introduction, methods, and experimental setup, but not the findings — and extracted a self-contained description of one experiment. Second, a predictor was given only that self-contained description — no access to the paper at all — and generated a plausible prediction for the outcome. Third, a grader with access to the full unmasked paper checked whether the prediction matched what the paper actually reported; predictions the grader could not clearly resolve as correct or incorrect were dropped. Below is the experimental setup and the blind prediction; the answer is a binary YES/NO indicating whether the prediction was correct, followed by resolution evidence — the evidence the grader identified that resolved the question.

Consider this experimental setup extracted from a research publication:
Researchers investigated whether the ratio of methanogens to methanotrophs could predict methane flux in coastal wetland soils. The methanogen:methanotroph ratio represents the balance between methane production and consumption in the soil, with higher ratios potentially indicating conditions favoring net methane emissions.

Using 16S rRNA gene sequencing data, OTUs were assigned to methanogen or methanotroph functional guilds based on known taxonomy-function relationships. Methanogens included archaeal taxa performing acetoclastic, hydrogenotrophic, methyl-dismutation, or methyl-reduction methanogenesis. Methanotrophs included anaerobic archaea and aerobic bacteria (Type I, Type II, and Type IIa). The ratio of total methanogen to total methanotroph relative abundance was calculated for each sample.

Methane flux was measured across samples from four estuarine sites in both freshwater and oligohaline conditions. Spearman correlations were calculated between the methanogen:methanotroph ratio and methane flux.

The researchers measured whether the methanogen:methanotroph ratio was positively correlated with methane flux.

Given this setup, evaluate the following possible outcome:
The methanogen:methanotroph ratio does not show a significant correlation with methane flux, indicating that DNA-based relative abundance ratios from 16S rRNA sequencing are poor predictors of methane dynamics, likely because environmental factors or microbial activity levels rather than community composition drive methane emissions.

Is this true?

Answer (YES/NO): NO